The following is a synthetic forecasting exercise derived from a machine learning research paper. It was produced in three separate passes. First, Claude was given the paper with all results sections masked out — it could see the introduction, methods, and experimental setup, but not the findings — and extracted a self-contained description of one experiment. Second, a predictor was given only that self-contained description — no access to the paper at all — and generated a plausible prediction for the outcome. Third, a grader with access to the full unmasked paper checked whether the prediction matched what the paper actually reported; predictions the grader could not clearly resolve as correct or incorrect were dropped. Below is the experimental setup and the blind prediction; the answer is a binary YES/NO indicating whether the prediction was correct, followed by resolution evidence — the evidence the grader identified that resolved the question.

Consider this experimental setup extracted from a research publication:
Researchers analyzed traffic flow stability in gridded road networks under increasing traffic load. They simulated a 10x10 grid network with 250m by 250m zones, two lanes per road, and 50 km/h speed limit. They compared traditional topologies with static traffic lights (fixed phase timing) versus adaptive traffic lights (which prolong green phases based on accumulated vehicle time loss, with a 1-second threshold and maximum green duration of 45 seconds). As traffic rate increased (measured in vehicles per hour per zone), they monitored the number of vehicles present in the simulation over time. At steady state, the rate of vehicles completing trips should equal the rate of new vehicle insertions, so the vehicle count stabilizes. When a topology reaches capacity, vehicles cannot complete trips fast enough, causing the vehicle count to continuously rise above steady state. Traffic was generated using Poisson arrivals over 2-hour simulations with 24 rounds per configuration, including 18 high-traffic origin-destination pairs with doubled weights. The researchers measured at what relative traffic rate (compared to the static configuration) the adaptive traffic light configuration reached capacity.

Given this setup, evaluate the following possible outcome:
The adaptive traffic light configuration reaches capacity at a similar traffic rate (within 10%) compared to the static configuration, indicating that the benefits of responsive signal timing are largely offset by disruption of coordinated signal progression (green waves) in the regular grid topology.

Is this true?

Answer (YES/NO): YES